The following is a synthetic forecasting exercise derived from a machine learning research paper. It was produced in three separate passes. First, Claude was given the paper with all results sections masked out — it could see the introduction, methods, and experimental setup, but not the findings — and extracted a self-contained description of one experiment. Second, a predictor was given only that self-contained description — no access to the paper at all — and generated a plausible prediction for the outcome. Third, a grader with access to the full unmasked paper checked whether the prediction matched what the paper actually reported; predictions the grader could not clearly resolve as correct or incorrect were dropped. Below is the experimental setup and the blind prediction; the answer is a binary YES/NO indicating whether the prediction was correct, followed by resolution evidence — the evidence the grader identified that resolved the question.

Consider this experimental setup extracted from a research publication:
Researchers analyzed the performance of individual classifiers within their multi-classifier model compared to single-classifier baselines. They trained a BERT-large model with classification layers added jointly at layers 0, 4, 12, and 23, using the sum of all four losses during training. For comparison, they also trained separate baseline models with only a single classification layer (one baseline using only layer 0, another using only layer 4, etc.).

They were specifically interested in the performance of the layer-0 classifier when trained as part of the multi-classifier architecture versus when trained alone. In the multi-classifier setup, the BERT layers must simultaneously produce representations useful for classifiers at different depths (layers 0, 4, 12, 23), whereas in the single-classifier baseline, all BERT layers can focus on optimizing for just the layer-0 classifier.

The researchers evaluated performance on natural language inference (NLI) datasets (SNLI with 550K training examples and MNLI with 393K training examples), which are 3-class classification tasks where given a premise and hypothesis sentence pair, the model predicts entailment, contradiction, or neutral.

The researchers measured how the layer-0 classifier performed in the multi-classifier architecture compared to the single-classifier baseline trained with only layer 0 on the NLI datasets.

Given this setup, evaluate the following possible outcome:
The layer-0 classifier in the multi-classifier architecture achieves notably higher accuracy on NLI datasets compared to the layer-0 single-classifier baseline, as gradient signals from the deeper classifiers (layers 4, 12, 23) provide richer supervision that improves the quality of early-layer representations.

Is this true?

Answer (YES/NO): NO